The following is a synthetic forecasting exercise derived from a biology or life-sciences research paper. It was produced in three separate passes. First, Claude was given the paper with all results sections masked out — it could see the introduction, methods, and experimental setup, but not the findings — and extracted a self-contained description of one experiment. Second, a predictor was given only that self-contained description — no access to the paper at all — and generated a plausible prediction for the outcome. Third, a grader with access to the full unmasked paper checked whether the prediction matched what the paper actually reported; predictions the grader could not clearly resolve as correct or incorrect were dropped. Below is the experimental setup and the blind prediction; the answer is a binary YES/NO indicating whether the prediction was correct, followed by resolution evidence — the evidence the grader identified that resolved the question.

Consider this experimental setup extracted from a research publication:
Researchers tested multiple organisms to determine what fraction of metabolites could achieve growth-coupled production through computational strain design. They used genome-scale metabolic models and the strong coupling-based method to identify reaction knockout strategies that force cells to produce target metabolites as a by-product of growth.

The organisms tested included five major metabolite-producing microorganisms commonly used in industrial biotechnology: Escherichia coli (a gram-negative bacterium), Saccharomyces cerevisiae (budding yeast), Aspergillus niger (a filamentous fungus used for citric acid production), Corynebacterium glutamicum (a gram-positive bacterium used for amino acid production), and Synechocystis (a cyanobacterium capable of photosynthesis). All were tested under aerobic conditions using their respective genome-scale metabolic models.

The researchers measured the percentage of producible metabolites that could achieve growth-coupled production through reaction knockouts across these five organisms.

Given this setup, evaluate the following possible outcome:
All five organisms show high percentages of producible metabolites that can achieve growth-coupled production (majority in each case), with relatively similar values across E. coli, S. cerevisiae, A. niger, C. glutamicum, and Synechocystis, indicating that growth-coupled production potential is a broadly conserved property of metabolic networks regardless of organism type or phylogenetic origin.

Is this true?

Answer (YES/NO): YES